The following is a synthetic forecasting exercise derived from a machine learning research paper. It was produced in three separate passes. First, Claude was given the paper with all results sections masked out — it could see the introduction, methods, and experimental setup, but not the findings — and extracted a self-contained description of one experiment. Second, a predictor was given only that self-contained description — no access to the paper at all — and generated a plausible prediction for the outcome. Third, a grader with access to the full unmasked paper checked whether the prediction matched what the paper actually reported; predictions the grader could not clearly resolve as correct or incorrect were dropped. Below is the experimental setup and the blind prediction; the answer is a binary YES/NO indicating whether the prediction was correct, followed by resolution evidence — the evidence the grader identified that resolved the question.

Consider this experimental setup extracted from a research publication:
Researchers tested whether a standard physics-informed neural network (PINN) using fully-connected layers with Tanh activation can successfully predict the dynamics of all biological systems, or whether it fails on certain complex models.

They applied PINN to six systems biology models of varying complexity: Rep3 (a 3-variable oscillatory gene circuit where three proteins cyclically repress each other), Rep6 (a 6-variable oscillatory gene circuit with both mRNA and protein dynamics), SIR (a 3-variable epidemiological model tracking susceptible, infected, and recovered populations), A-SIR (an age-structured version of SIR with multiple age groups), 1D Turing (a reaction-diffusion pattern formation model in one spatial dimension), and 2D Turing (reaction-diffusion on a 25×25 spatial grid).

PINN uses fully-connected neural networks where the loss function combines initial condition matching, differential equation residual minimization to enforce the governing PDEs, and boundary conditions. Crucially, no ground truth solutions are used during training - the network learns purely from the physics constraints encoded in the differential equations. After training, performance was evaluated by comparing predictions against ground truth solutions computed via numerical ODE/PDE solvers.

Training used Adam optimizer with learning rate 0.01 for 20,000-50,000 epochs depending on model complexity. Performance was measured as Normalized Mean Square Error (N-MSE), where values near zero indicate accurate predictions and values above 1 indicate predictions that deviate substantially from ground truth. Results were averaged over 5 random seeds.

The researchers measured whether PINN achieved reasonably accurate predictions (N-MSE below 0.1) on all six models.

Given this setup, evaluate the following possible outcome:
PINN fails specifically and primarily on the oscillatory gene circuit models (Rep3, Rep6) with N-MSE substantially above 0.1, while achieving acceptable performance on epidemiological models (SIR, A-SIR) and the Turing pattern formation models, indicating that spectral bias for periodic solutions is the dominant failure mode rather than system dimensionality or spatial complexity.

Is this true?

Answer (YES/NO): NO